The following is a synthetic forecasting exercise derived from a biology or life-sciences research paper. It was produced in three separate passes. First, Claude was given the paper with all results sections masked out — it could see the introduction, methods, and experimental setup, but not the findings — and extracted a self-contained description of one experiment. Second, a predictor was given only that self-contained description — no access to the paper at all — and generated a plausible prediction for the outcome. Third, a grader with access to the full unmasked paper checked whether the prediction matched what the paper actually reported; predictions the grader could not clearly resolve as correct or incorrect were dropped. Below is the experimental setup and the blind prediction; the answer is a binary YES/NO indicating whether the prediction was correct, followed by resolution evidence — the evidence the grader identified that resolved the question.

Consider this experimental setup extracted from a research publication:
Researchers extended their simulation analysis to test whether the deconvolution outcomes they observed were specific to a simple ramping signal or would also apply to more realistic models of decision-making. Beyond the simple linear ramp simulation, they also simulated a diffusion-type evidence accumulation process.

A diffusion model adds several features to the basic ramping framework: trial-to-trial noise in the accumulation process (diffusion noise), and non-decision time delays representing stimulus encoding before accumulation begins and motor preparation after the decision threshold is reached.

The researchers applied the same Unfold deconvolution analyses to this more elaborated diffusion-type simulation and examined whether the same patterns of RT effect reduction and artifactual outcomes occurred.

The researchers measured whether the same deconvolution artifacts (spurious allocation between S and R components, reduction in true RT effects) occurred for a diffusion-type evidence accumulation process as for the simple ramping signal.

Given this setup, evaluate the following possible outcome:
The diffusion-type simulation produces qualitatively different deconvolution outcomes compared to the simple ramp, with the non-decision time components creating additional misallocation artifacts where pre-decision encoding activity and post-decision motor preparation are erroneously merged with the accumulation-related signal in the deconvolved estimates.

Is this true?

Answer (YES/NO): NO